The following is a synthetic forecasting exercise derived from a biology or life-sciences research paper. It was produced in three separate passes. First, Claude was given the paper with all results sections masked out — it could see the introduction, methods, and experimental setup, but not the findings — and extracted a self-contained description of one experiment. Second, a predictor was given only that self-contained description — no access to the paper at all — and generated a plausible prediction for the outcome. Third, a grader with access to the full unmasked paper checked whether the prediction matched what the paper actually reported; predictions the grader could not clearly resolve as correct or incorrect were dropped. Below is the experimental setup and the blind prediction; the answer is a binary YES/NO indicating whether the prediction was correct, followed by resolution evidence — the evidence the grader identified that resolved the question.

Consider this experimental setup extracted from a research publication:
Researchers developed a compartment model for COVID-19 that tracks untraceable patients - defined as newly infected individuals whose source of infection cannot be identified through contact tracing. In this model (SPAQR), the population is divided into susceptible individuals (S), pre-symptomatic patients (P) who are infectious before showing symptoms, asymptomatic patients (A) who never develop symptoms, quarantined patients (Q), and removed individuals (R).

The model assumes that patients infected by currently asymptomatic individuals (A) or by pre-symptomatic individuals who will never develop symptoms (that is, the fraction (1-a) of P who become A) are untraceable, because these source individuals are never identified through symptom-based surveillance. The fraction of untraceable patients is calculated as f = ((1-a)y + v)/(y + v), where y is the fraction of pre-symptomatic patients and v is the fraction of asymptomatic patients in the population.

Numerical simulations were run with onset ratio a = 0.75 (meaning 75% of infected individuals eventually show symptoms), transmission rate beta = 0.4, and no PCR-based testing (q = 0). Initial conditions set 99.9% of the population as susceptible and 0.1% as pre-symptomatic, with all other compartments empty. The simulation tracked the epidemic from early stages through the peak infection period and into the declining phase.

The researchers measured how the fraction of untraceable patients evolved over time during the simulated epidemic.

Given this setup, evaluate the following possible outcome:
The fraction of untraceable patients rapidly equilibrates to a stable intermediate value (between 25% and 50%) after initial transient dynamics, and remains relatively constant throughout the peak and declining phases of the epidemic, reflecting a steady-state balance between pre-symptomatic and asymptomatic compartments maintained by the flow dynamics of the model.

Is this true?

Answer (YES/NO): NO